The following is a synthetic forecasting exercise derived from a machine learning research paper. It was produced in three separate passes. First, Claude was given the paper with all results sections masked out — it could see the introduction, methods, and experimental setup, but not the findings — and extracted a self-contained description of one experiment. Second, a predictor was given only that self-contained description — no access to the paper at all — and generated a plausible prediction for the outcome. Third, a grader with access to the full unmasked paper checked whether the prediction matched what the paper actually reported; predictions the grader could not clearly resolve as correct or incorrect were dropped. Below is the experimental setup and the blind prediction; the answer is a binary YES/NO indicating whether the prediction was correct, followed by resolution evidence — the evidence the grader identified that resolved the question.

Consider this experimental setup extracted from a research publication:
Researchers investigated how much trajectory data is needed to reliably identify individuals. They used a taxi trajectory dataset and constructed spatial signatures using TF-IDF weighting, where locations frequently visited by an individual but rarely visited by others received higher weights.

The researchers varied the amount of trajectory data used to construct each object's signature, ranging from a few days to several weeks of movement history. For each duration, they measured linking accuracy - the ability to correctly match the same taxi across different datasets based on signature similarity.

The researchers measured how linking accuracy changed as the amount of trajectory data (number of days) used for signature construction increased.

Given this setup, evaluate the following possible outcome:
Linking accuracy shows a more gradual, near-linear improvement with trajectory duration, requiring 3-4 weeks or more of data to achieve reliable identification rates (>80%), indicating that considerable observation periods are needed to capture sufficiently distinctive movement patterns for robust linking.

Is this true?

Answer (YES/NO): NO